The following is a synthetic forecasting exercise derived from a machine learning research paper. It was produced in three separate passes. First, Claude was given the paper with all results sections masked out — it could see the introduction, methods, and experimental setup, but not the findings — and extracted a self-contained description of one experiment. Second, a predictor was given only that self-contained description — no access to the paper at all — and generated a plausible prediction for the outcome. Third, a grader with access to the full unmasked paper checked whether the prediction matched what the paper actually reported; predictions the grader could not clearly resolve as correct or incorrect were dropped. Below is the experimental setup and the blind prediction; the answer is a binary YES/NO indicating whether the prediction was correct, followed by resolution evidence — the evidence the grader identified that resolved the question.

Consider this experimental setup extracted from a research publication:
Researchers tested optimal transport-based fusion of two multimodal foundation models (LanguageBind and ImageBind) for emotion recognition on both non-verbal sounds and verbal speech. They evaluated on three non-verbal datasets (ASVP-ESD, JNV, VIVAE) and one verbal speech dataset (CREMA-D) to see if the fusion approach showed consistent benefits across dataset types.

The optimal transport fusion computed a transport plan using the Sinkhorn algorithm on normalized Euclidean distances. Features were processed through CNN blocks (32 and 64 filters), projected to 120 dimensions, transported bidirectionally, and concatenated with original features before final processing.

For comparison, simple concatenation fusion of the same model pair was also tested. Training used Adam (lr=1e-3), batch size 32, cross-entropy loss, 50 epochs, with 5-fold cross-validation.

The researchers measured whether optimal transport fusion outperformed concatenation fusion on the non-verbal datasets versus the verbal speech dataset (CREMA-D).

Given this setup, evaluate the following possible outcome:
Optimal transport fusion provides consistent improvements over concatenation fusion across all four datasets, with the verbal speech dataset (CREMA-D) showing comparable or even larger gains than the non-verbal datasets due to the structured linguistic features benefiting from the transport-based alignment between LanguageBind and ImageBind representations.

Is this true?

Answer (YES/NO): NO